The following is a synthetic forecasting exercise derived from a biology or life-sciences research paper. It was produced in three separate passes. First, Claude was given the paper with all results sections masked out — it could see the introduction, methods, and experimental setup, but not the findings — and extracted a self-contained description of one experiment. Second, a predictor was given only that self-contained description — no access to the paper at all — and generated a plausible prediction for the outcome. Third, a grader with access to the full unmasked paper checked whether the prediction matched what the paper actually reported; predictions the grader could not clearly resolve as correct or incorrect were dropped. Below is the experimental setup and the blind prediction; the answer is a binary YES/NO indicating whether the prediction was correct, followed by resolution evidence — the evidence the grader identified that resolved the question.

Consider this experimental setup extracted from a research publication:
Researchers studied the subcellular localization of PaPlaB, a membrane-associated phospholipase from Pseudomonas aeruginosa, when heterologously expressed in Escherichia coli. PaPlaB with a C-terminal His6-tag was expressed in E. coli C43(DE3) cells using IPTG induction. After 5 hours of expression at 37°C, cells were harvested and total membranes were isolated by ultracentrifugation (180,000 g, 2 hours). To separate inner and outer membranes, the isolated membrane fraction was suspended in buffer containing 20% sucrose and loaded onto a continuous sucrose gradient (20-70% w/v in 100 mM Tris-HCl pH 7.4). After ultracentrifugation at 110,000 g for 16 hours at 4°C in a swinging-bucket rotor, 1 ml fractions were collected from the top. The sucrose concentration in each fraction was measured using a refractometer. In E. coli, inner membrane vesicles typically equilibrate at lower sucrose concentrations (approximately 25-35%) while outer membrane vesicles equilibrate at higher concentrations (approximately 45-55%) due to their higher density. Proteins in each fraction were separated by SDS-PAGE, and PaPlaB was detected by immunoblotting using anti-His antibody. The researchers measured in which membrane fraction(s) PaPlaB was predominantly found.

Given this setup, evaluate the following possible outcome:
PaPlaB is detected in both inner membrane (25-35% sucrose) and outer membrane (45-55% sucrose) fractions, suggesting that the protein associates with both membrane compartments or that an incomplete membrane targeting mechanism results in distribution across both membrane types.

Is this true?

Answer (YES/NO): YES